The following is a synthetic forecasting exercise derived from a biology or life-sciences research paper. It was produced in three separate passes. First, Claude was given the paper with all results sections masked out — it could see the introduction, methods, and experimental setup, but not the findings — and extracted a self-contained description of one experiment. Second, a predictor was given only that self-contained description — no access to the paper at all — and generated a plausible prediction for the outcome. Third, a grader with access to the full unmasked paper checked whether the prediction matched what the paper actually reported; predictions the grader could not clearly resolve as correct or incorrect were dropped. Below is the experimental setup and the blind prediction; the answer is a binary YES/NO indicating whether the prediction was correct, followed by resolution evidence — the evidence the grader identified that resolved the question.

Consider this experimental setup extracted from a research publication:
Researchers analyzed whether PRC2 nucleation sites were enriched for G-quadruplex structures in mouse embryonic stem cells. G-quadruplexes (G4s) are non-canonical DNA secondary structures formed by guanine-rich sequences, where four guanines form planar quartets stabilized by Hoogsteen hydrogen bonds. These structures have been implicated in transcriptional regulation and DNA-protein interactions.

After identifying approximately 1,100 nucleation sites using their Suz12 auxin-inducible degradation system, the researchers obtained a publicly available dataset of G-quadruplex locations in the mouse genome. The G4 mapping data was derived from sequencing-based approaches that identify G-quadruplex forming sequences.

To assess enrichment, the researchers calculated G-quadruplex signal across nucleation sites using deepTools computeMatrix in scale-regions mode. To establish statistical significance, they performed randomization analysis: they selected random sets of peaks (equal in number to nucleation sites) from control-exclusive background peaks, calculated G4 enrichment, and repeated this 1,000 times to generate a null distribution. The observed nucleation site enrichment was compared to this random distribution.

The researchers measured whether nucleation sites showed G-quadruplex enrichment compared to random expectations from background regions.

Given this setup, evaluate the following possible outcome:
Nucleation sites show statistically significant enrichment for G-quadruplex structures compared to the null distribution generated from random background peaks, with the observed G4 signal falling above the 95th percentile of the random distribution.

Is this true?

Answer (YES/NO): NO